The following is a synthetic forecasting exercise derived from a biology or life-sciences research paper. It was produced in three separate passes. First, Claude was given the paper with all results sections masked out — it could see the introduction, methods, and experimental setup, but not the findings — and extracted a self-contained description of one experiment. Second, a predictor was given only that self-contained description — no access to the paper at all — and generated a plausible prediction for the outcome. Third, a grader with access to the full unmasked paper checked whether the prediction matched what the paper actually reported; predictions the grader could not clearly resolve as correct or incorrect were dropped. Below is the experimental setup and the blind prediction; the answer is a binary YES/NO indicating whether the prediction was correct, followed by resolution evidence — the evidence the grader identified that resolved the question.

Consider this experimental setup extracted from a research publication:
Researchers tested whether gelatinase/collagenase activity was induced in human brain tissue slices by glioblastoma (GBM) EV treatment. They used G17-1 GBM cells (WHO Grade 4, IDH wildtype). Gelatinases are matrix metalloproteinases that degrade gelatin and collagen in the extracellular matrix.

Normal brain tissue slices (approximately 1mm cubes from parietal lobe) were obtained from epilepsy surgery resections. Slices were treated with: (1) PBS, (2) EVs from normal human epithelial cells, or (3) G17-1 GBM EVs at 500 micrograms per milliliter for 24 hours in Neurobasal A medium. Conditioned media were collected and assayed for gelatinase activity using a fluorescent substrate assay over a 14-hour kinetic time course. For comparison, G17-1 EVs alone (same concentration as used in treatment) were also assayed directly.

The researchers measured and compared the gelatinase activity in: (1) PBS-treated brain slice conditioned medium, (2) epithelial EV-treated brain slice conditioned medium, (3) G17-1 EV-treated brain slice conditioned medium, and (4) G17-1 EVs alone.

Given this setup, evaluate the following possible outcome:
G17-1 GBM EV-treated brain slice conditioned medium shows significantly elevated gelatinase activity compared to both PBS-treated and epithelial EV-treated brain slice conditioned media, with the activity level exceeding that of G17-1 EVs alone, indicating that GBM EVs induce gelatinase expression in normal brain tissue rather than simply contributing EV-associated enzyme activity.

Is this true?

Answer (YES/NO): YES